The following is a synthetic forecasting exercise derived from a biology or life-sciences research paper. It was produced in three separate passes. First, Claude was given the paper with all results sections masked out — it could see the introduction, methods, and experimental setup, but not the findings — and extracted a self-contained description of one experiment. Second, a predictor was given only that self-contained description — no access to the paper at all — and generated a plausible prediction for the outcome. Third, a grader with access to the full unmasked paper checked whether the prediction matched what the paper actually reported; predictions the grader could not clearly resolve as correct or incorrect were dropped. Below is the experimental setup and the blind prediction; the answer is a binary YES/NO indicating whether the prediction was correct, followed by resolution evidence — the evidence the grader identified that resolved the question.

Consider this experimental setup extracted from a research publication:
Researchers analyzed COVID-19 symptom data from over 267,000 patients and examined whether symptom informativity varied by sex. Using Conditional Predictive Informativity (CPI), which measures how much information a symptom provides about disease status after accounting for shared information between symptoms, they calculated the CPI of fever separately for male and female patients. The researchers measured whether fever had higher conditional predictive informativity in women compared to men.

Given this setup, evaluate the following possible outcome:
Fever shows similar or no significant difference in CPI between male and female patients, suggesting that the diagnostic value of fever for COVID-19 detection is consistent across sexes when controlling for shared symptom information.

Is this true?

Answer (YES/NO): NO